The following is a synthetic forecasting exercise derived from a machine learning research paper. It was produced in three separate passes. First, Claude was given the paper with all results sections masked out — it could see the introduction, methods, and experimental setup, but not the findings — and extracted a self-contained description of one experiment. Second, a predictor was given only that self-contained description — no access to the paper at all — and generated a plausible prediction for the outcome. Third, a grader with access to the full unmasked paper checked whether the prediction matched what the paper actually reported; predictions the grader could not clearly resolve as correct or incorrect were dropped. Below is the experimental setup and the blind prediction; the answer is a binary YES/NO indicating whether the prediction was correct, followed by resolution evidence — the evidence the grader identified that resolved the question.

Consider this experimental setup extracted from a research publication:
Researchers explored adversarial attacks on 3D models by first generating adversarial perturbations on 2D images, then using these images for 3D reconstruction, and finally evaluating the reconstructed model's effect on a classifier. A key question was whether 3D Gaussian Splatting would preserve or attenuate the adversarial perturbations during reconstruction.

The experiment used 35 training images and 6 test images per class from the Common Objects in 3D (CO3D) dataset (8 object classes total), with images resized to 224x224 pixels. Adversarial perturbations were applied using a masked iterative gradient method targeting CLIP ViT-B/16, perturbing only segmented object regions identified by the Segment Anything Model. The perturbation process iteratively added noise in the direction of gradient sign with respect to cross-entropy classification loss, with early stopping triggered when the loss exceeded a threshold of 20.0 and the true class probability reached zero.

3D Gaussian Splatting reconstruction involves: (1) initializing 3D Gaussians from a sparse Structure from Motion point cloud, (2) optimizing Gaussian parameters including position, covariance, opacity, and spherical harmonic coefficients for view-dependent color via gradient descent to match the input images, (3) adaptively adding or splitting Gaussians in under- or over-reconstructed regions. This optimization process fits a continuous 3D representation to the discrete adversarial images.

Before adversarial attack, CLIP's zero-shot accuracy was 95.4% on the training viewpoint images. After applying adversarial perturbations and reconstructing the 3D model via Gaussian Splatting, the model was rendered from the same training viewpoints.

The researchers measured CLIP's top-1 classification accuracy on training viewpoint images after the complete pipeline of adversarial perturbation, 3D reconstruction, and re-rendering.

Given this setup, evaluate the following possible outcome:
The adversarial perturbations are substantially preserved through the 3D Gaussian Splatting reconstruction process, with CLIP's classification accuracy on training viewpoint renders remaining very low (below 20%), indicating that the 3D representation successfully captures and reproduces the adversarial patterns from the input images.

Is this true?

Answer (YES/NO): YES